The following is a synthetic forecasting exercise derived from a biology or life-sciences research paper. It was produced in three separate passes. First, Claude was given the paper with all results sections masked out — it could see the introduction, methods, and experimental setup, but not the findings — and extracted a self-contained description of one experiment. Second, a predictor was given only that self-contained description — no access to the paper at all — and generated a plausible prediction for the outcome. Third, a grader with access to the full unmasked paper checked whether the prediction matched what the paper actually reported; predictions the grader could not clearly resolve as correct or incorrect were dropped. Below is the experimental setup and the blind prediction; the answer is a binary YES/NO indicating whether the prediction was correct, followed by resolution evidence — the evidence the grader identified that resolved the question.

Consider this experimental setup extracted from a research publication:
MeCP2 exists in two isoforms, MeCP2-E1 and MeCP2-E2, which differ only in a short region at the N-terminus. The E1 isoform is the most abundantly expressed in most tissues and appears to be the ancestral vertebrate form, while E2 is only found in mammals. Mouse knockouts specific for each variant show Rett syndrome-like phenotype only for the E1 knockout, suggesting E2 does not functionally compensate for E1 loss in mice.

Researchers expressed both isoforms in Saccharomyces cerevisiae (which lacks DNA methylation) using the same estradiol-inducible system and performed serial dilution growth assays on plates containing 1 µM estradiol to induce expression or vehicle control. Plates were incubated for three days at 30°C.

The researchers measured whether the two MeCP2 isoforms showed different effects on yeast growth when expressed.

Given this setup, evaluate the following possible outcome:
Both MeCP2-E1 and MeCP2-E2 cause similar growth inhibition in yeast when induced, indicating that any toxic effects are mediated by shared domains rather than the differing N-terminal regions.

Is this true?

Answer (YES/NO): NO